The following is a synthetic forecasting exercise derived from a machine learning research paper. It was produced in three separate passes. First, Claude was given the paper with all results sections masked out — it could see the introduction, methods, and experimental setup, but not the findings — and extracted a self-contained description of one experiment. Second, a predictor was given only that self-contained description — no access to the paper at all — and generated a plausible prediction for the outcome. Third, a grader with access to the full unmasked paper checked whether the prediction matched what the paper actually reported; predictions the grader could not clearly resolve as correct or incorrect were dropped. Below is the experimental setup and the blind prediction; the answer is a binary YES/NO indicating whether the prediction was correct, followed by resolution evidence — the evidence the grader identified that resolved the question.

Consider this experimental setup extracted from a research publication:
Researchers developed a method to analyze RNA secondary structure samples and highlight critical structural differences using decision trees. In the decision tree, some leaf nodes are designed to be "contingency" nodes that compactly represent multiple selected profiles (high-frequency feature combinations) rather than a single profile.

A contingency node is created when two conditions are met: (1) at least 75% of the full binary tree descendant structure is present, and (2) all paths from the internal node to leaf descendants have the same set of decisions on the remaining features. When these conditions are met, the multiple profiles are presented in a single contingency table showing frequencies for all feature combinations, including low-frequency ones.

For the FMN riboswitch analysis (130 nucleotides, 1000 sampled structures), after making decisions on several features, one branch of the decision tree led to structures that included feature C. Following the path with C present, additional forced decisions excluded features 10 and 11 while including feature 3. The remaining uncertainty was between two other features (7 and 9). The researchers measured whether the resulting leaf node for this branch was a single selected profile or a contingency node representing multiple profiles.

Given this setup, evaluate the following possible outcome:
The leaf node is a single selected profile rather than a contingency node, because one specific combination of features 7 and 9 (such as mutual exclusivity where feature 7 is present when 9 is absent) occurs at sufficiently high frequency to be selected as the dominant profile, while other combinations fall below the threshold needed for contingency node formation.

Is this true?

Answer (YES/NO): NO